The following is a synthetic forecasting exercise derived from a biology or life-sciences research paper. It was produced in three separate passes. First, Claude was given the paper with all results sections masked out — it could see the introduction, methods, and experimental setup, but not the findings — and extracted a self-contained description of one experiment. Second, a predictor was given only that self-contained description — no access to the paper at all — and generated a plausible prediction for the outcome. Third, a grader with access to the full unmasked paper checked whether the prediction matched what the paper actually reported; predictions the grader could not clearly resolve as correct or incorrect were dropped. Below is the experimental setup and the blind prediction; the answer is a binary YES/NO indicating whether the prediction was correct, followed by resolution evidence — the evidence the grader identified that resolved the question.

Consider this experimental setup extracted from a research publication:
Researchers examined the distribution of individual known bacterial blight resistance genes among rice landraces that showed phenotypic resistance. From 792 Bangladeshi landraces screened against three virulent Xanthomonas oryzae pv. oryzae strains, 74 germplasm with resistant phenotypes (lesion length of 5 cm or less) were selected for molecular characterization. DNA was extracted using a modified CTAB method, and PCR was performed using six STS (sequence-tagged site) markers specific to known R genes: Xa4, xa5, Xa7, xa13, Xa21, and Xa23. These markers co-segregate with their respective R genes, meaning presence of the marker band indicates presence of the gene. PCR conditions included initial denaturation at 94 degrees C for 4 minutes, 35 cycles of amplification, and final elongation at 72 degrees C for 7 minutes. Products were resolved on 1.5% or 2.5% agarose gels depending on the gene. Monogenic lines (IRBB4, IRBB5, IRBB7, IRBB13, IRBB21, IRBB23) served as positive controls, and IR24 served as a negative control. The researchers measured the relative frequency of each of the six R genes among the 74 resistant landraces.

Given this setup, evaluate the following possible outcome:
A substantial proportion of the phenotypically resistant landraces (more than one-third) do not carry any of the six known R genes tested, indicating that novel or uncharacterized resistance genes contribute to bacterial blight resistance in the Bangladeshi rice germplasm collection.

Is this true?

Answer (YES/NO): NO